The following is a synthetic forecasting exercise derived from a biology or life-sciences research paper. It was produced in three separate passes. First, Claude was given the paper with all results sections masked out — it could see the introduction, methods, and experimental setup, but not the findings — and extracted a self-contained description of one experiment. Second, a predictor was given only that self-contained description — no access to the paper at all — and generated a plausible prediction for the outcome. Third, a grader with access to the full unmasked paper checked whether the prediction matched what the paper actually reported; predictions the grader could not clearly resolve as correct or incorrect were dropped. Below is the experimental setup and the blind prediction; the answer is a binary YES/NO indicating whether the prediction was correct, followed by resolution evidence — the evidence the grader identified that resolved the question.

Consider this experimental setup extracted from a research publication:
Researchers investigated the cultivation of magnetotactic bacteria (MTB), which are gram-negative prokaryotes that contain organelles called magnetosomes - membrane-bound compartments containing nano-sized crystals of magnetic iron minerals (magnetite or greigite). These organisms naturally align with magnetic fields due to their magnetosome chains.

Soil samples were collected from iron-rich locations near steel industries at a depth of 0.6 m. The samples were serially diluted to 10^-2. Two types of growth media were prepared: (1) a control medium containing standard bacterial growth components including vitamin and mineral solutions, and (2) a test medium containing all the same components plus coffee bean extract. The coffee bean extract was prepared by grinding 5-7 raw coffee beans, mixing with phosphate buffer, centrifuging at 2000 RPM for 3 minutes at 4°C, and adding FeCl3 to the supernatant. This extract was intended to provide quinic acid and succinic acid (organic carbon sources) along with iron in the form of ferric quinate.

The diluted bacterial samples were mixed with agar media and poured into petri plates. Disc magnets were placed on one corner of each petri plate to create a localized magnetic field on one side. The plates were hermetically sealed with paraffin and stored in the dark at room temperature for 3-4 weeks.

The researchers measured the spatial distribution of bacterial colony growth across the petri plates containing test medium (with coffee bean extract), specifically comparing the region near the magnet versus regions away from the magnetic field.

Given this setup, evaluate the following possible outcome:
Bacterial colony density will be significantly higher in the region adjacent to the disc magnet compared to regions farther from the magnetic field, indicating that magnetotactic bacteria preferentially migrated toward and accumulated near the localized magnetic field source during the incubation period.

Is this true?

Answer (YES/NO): YES